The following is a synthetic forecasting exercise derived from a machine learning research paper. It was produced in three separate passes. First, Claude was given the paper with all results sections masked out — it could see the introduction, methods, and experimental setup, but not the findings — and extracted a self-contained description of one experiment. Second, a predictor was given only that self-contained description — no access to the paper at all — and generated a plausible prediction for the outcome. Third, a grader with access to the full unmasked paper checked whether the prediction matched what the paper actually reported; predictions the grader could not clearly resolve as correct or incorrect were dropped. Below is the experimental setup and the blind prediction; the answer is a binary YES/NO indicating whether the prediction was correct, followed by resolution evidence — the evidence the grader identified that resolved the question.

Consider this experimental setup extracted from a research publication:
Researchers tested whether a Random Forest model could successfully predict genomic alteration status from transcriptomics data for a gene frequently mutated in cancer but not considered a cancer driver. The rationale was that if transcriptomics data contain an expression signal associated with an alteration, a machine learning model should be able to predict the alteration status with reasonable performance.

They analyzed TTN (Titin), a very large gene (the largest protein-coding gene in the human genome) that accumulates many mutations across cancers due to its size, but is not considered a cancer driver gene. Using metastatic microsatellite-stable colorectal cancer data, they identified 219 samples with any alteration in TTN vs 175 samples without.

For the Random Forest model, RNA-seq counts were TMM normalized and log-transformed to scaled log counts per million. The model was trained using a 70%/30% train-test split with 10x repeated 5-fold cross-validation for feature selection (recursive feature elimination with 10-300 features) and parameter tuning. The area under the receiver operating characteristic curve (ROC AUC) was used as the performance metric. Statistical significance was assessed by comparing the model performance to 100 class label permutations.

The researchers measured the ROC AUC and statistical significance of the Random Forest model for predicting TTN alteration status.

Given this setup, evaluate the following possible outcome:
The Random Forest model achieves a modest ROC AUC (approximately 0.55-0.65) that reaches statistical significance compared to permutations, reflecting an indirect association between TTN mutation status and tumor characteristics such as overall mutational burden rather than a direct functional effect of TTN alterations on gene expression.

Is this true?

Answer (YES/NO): NO